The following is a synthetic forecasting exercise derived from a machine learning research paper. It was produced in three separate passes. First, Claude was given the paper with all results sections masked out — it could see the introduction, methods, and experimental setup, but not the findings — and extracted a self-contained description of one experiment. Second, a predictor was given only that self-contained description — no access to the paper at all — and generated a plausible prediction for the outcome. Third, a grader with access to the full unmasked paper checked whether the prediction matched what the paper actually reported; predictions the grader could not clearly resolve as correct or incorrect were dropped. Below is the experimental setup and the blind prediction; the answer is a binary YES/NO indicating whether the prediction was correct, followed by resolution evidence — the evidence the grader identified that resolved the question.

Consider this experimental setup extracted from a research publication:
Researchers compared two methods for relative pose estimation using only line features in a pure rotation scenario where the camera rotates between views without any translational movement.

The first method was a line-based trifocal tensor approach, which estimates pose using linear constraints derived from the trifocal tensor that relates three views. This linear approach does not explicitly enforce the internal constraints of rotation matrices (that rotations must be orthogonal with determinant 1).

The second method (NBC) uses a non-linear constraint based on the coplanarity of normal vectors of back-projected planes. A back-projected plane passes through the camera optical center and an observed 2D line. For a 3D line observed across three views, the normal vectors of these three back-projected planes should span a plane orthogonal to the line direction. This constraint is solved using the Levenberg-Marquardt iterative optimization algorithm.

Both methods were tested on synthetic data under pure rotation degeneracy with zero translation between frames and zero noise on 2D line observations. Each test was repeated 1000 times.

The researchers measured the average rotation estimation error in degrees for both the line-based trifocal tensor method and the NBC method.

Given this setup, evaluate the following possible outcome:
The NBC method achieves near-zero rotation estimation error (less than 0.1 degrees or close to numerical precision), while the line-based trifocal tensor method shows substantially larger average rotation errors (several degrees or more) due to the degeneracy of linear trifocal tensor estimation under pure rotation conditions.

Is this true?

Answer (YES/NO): NO